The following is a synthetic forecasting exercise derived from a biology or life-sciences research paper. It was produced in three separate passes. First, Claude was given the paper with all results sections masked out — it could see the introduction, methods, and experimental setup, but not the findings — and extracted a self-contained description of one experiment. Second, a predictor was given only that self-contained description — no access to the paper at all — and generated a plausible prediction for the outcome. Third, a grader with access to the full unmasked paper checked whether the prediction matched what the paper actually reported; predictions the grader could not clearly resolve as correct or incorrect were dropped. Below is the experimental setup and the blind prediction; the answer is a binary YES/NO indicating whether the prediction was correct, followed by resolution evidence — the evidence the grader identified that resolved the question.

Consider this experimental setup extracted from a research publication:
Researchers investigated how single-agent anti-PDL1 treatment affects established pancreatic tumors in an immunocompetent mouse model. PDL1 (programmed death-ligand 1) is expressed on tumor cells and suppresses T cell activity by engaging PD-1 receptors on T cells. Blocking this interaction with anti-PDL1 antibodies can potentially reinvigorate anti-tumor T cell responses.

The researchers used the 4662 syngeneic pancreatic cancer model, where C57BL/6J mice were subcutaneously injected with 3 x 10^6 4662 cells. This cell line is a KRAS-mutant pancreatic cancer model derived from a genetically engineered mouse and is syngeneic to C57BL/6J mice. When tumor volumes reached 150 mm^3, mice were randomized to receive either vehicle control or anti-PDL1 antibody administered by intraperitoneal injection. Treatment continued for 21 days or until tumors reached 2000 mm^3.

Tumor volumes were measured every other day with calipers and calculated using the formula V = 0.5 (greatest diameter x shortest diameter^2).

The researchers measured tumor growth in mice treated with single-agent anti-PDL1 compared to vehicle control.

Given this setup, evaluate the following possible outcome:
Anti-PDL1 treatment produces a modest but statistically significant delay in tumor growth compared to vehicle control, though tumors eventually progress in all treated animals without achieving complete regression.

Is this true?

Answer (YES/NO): NO